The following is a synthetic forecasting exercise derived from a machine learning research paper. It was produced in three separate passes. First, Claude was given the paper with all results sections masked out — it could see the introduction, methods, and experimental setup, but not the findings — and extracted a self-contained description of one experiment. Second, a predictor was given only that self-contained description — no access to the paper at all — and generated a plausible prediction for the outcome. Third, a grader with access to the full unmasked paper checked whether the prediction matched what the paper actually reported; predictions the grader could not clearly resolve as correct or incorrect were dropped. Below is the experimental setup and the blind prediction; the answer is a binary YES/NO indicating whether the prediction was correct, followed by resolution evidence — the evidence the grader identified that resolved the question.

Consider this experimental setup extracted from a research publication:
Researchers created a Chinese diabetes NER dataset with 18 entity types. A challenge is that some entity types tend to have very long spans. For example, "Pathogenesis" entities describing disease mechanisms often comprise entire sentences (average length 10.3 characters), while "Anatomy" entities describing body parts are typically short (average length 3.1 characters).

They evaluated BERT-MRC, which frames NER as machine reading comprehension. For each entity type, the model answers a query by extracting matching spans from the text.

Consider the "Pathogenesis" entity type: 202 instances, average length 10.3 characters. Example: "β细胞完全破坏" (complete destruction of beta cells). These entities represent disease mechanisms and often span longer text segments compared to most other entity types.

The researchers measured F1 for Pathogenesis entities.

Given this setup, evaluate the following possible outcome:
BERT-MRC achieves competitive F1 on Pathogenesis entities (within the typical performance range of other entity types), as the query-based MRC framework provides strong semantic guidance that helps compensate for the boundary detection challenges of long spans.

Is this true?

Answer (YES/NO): NO